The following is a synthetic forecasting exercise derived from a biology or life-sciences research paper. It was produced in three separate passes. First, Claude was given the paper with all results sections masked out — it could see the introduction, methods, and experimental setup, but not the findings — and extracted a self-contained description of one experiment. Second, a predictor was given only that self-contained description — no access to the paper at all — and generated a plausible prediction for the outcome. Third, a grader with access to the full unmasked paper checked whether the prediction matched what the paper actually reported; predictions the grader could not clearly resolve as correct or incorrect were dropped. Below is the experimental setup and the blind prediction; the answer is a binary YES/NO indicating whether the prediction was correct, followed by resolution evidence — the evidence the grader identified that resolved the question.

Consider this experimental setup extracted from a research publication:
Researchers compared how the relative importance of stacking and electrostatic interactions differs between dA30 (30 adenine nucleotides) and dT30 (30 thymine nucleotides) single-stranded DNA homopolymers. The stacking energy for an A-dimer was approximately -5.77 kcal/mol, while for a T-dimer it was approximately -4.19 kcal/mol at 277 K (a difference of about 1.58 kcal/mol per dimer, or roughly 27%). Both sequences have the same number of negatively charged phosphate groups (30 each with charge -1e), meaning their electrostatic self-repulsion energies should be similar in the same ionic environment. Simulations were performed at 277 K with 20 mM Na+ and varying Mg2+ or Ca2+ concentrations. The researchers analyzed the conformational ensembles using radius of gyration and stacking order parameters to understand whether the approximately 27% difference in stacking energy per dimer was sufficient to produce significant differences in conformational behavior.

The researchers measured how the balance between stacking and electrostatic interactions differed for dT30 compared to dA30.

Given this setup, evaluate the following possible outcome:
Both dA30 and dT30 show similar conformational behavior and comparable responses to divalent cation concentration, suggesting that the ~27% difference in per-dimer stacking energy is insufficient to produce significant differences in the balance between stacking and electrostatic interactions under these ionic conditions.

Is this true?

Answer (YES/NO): NO